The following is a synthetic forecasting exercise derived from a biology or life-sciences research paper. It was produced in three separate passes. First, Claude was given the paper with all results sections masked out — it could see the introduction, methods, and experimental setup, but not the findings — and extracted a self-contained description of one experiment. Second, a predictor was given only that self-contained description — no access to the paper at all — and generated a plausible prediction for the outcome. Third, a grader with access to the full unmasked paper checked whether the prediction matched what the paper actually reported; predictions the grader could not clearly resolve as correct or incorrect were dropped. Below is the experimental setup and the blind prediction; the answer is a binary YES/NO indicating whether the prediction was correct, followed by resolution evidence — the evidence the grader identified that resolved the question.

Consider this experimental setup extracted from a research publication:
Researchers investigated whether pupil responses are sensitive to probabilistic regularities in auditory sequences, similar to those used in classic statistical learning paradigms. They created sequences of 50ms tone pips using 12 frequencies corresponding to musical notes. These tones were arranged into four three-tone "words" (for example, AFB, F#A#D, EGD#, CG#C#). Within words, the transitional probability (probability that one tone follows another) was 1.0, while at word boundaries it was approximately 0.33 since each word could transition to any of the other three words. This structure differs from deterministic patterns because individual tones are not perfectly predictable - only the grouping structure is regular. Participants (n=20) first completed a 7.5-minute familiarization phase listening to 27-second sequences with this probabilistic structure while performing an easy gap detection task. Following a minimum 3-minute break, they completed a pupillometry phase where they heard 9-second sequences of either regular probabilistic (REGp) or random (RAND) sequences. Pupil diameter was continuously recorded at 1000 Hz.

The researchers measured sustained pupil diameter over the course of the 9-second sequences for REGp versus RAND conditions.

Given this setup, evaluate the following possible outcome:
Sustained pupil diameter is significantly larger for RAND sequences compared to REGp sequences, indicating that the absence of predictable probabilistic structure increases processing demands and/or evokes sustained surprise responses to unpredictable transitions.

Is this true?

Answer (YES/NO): YES